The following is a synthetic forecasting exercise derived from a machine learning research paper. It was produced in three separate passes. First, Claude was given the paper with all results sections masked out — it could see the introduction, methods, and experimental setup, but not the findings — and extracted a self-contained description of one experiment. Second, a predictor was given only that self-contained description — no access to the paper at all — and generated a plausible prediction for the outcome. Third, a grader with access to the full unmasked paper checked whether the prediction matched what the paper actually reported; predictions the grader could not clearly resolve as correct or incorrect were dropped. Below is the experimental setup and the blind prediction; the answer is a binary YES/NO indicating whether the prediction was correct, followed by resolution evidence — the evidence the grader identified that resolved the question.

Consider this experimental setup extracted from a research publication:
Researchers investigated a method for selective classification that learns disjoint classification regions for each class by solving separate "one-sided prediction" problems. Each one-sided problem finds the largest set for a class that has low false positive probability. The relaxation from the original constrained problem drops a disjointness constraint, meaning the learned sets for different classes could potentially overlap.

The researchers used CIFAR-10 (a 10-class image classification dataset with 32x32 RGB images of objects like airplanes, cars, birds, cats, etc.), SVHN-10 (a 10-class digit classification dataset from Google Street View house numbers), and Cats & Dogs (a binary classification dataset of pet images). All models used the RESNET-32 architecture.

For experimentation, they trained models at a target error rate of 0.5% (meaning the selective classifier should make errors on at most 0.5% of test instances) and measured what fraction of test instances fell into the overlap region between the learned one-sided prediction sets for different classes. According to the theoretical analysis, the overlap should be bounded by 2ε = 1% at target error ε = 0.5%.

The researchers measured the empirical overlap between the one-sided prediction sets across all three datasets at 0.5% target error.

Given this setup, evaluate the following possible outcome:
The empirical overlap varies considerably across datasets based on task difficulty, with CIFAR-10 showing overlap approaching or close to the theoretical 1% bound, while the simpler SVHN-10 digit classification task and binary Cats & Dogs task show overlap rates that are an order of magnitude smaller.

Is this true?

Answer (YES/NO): NO